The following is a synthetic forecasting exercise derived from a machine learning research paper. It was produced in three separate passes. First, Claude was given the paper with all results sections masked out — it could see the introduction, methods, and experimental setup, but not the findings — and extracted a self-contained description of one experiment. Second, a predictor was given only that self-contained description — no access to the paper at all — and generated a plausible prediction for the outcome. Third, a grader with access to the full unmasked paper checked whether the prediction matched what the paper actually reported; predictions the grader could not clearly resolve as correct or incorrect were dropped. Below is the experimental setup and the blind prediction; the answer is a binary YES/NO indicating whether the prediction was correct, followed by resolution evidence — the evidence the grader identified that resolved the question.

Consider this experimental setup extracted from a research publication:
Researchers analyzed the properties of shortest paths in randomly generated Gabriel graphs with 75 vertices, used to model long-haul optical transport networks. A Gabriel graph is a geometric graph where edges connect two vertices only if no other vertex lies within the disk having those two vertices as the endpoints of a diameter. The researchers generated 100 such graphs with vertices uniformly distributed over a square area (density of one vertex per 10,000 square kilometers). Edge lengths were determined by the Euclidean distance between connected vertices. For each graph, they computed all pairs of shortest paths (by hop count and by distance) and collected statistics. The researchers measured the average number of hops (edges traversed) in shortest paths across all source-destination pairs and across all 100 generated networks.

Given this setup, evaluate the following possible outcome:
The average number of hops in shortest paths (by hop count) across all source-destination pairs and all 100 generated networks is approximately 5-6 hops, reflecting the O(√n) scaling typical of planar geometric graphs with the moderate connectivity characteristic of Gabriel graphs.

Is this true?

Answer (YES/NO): YES